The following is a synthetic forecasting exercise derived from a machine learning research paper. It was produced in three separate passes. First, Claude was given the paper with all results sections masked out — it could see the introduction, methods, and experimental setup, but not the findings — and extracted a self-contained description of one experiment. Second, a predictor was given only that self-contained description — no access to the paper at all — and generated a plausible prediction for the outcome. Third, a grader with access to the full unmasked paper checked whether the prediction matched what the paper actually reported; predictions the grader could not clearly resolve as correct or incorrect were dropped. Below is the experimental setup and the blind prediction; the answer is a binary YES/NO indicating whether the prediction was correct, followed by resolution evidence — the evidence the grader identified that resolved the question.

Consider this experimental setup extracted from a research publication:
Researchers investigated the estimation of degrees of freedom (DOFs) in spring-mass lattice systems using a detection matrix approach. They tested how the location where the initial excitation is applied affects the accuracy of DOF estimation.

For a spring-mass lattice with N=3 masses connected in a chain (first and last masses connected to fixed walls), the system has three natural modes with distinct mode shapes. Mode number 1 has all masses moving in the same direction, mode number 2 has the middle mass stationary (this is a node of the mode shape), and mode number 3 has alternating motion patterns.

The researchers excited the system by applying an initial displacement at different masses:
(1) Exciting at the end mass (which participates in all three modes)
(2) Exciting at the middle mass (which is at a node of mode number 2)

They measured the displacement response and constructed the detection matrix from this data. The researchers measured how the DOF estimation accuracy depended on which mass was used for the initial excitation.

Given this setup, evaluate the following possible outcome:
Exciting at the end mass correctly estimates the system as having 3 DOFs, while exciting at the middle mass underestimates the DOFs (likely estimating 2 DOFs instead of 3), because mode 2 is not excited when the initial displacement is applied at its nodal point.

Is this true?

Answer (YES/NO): YES